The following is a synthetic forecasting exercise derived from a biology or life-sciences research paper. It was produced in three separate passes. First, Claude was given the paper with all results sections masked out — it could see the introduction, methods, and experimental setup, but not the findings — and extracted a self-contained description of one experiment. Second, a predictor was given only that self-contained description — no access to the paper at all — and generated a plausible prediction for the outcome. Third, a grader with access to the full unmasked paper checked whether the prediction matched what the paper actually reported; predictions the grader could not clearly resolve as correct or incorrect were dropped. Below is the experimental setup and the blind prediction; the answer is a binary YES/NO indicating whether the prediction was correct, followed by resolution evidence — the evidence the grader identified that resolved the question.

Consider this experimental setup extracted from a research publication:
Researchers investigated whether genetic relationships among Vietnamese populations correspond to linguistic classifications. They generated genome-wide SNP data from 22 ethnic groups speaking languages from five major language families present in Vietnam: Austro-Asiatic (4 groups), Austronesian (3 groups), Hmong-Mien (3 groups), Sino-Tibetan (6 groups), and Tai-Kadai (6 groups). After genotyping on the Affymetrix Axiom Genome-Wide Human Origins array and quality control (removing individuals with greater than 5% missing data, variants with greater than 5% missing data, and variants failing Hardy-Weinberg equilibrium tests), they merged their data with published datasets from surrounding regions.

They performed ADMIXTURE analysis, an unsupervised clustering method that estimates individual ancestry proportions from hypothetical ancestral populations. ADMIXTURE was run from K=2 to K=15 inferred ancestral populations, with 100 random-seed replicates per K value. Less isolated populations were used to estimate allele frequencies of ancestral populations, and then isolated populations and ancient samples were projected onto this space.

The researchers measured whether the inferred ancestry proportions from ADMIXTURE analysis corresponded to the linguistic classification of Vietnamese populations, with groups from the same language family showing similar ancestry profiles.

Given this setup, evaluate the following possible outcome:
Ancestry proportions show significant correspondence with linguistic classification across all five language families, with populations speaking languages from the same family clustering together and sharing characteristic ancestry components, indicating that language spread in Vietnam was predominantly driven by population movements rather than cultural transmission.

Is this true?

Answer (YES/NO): NO